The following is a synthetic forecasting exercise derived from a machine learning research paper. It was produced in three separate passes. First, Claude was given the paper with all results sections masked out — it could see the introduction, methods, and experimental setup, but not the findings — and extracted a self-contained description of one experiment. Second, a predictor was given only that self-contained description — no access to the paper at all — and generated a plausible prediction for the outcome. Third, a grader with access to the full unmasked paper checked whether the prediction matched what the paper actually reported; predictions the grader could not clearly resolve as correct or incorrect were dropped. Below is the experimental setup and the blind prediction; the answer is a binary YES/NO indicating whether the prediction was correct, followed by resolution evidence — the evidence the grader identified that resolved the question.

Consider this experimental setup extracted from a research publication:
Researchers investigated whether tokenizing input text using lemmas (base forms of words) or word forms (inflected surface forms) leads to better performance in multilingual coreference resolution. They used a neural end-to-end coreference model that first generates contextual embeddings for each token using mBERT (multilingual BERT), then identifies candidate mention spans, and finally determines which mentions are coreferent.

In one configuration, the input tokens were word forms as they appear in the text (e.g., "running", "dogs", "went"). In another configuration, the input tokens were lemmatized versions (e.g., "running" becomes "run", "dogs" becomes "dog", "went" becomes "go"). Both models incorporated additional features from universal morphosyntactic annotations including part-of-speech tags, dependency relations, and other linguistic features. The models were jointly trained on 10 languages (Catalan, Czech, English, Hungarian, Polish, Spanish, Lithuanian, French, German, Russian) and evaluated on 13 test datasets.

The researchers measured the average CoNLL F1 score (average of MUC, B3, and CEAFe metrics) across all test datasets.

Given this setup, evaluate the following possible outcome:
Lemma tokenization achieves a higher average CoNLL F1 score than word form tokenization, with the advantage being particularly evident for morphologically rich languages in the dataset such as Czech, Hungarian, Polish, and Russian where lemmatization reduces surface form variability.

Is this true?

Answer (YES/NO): NO